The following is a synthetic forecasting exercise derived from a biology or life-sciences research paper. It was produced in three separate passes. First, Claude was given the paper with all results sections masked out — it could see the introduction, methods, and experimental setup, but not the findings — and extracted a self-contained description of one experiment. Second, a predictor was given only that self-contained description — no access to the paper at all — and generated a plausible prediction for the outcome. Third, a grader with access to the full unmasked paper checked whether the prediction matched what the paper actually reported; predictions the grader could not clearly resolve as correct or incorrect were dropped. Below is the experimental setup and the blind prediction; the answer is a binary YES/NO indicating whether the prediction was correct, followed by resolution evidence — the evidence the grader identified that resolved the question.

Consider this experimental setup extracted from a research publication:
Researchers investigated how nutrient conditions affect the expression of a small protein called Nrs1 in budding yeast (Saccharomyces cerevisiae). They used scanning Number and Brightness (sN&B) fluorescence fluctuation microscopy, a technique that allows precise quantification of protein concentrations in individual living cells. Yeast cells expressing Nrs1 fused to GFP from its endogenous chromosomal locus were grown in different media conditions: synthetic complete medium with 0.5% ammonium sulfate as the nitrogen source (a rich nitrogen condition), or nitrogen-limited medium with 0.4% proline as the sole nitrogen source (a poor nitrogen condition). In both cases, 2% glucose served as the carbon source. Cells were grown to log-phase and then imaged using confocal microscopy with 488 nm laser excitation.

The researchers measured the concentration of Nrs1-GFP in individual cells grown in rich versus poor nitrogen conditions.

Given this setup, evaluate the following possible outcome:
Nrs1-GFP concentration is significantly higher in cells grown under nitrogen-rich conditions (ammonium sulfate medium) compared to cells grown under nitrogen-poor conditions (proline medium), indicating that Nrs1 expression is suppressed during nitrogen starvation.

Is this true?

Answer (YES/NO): NO